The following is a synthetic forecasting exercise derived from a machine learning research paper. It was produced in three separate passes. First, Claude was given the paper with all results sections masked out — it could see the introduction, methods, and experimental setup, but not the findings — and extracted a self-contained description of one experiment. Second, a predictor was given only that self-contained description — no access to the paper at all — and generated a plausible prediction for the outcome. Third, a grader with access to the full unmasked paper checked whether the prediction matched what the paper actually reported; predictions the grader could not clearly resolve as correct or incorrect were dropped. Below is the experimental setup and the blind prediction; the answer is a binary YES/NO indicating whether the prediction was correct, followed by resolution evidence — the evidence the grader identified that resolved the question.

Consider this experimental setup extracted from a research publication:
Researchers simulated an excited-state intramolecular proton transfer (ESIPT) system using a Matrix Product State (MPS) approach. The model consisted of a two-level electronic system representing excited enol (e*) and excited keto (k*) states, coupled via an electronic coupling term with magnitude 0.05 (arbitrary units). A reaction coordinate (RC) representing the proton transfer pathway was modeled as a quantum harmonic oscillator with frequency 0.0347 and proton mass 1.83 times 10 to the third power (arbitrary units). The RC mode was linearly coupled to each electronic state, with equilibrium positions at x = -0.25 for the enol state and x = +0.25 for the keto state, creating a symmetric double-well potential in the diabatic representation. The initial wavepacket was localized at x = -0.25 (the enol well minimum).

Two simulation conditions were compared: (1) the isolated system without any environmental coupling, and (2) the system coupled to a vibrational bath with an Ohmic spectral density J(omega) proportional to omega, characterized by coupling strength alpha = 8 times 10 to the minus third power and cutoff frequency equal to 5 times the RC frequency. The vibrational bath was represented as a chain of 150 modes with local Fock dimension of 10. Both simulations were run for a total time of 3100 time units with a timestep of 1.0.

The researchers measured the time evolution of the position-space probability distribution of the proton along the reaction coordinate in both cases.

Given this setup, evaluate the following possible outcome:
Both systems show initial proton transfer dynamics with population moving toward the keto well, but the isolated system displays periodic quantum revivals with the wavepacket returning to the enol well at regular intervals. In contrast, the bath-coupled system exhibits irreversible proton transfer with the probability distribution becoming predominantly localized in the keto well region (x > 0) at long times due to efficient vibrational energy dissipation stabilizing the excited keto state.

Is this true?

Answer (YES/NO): NO